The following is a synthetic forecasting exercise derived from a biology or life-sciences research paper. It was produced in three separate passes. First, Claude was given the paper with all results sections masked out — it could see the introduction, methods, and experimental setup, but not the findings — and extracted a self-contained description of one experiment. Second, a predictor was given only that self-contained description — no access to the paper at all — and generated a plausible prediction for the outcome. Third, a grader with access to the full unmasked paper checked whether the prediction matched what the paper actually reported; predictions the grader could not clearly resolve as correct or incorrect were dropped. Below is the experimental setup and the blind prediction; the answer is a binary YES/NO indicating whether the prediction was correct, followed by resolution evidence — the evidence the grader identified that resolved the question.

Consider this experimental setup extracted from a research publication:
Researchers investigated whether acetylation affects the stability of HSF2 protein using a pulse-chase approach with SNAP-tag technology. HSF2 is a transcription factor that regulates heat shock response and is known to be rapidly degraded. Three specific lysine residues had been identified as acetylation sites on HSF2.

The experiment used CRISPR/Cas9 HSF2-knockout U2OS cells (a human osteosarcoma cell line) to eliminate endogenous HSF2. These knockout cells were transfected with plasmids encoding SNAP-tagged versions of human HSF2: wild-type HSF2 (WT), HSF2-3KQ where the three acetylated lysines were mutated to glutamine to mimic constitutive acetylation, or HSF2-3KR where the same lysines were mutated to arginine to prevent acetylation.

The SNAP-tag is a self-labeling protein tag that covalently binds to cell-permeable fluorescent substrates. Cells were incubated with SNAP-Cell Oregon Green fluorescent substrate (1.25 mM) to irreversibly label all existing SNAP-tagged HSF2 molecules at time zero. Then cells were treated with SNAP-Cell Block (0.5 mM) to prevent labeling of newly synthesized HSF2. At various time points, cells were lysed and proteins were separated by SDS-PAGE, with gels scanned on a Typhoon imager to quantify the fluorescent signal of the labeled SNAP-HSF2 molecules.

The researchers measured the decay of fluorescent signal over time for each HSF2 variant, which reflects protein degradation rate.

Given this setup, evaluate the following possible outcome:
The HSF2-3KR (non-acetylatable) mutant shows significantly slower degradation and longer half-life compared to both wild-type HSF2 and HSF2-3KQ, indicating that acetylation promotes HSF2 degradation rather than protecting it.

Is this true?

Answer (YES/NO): NO